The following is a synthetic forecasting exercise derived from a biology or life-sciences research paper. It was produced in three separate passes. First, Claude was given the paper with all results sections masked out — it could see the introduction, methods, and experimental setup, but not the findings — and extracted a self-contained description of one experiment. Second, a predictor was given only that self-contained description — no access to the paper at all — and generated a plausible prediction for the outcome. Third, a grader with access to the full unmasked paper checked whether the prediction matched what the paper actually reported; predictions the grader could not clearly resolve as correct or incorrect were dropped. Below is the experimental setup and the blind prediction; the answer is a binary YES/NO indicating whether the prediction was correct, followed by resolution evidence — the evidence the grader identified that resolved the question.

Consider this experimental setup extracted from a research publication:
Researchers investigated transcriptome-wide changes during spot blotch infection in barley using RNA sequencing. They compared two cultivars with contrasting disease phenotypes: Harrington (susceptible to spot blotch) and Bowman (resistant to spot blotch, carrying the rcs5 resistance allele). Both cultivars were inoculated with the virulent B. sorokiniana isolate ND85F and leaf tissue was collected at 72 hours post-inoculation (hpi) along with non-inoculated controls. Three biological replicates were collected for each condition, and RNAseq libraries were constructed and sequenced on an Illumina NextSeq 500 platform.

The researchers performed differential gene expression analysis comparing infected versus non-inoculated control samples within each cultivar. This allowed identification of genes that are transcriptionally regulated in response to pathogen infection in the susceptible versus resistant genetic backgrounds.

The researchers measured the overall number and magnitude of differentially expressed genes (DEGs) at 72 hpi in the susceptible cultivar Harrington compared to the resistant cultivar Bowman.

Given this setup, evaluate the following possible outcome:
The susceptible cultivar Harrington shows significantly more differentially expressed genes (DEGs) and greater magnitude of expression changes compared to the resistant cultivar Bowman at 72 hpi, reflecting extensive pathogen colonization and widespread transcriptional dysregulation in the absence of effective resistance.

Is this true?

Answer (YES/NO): YES